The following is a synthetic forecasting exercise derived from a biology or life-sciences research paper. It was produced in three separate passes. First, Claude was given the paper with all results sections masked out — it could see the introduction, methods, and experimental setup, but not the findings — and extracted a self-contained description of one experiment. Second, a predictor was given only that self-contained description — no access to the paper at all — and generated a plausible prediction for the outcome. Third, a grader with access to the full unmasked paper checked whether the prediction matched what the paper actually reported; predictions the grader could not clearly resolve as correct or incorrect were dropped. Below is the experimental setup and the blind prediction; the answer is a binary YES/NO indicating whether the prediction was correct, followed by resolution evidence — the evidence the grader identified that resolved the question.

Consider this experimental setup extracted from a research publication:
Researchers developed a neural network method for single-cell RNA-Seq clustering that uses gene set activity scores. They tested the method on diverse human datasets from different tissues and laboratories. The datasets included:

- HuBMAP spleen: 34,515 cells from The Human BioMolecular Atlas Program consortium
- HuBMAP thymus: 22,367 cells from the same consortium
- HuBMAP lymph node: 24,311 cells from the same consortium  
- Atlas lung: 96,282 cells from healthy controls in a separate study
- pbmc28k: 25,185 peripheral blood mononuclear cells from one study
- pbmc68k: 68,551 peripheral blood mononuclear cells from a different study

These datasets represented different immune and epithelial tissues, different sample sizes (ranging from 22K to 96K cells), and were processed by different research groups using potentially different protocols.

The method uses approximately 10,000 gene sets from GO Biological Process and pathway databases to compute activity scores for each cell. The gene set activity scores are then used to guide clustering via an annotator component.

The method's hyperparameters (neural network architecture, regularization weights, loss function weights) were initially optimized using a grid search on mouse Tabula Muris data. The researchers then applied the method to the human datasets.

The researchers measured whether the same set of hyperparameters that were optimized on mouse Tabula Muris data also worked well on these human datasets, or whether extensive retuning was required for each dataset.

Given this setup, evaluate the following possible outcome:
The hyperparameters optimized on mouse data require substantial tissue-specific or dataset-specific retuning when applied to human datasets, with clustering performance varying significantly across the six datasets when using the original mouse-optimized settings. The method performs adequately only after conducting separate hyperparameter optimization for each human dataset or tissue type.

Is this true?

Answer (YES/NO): NO